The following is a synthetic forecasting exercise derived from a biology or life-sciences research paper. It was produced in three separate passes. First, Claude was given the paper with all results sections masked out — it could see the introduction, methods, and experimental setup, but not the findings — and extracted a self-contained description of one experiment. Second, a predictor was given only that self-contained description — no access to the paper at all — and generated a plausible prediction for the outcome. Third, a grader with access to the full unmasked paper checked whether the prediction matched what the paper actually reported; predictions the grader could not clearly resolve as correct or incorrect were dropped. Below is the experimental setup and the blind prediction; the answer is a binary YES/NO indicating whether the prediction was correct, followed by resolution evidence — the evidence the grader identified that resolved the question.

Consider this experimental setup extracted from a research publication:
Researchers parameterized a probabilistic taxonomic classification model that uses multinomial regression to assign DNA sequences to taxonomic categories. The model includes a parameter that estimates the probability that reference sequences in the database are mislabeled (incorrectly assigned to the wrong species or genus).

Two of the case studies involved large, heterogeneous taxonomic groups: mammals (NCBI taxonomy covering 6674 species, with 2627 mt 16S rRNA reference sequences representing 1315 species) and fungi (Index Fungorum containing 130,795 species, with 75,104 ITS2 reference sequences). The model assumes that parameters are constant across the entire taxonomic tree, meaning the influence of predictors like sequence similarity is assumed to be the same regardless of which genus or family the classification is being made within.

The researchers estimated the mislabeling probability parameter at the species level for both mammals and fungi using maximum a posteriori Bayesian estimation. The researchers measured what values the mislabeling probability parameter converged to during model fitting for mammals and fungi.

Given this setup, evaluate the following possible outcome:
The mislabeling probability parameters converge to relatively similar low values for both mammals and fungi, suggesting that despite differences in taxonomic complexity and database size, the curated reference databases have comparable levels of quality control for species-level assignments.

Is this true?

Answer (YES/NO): NO